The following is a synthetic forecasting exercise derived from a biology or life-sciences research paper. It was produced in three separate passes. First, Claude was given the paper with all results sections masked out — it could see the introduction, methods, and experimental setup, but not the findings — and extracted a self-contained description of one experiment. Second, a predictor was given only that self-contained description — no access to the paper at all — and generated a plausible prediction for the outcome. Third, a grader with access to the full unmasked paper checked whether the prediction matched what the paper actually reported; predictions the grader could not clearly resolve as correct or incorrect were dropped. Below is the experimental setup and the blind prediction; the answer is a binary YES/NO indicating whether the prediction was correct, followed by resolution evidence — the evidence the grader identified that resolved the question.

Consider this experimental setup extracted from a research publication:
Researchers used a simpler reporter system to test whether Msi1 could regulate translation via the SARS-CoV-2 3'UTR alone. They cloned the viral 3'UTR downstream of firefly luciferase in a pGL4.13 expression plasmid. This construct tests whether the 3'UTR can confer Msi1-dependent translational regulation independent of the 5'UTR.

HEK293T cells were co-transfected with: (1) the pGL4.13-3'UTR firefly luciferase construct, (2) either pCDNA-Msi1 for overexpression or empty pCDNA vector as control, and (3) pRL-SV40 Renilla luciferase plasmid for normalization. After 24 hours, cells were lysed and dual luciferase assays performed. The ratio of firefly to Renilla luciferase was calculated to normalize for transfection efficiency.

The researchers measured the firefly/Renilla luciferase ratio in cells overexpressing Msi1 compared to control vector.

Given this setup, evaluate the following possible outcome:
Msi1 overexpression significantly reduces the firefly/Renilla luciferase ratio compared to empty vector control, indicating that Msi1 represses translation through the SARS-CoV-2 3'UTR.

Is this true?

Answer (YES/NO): YES